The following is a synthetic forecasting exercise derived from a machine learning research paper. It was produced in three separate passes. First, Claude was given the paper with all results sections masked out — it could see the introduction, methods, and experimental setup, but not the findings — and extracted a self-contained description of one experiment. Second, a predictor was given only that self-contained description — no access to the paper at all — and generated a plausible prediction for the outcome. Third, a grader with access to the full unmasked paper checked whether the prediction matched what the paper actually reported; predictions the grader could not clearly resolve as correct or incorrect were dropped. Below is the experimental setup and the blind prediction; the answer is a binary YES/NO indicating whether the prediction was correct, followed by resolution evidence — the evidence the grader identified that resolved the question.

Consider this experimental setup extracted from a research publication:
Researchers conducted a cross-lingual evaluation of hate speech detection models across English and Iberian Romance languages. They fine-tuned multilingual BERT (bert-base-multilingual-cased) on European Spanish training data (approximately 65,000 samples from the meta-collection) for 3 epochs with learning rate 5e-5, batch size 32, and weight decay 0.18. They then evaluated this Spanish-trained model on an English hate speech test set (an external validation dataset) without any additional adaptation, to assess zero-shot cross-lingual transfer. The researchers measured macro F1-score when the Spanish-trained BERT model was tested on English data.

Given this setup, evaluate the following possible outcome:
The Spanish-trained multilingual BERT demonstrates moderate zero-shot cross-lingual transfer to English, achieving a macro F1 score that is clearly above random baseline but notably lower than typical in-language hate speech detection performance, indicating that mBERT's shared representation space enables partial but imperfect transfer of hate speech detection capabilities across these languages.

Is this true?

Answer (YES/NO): NO